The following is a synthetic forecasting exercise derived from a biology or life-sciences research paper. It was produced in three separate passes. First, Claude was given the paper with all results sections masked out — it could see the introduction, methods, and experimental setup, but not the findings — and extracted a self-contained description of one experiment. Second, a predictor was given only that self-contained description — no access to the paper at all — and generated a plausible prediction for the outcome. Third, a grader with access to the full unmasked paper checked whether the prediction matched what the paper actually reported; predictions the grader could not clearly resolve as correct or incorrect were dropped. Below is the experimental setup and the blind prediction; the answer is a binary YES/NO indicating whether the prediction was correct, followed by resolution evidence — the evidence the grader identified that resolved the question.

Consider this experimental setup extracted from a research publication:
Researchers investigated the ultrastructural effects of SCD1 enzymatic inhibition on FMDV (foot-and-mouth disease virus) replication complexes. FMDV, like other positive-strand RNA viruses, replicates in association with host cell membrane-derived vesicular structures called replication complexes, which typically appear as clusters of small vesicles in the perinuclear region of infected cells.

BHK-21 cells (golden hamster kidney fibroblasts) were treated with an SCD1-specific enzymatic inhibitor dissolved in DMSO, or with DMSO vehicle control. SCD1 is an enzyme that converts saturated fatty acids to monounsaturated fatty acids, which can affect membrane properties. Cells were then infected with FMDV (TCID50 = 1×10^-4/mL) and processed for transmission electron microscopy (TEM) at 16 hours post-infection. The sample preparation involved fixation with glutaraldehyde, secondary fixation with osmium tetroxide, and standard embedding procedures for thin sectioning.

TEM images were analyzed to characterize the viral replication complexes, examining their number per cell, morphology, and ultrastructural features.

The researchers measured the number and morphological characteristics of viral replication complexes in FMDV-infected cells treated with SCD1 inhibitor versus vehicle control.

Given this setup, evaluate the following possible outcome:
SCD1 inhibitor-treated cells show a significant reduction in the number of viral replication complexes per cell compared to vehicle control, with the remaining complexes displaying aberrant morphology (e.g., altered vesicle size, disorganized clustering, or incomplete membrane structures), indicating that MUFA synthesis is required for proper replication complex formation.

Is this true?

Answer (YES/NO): YES